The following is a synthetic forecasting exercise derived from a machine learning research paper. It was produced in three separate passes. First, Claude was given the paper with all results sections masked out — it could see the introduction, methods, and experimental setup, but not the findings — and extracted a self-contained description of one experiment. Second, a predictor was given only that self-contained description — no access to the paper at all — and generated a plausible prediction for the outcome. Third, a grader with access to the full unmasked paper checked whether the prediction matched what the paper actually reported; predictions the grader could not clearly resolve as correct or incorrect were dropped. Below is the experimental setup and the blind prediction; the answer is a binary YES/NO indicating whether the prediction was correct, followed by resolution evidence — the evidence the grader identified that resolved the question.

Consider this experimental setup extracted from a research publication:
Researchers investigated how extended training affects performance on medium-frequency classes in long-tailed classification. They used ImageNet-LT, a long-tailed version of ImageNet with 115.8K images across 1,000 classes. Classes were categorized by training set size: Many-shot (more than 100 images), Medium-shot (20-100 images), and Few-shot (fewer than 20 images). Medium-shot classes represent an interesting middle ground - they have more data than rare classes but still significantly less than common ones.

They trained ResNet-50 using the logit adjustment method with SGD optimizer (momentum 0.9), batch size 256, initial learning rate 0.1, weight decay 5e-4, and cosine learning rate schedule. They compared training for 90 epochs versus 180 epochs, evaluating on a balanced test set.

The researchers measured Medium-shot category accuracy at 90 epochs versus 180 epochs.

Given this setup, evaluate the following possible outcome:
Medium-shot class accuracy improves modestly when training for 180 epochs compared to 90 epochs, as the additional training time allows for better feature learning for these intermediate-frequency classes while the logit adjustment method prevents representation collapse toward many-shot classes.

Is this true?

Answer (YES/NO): NO